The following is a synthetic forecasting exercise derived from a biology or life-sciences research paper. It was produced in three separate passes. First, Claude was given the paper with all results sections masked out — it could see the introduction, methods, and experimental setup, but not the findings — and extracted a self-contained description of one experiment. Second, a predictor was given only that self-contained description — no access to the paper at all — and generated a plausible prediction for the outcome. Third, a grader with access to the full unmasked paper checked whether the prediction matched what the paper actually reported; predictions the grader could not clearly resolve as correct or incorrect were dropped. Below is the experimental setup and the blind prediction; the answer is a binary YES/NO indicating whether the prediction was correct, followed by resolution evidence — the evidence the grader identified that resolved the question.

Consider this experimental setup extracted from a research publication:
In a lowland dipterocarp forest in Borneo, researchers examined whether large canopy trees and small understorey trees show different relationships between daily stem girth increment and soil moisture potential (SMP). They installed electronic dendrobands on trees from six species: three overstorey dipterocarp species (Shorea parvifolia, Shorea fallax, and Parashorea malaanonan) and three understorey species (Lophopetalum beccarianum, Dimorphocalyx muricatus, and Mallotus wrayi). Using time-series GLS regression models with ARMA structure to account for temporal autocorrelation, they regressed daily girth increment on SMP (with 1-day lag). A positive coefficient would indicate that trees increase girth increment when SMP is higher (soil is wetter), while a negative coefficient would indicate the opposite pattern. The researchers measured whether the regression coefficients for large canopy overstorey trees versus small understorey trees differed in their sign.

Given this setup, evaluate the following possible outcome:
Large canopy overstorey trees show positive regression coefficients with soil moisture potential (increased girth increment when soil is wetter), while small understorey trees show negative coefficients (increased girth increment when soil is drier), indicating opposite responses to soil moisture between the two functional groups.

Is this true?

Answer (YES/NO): NO